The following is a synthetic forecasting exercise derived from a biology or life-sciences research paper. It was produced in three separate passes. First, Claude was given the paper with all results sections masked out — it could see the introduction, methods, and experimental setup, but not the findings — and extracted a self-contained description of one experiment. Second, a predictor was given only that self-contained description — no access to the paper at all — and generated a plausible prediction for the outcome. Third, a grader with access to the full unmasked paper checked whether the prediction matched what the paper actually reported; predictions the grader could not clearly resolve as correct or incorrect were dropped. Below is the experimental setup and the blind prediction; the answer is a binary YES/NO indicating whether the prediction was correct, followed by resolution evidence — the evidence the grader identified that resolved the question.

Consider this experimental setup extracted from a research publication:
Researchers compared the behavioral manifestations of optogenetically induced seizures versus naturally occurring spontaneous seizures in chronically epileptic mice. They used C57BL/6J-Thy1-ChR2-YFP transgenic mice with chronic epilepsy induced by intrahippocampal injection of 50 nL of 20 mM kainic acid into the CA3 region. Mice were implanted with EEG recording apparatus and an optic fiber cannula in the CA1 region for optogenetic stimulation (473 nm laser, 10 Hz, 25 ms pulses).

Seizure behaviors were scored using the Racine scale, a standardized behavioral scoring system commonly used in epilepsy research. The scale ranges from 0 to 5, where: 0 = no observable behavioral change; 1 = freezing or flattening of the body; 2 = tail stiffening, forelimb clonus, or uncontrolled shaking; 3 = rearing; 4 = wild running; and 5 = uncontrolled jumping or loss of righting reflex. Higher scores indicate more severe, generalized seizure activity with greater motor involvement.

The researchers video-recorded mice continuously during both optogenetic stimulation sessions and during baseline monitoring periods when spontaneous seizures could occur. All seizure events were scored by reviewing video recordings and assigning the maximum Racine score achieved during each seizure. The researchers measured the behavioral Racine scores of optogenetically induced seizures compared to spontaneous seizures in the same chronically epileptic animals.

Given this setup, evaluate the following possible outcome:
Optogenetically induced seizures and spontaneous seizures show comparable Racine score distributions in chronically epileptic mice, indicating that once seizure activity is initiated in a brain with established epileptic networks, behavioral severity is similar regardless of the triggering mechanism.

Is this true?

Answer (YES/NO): YES